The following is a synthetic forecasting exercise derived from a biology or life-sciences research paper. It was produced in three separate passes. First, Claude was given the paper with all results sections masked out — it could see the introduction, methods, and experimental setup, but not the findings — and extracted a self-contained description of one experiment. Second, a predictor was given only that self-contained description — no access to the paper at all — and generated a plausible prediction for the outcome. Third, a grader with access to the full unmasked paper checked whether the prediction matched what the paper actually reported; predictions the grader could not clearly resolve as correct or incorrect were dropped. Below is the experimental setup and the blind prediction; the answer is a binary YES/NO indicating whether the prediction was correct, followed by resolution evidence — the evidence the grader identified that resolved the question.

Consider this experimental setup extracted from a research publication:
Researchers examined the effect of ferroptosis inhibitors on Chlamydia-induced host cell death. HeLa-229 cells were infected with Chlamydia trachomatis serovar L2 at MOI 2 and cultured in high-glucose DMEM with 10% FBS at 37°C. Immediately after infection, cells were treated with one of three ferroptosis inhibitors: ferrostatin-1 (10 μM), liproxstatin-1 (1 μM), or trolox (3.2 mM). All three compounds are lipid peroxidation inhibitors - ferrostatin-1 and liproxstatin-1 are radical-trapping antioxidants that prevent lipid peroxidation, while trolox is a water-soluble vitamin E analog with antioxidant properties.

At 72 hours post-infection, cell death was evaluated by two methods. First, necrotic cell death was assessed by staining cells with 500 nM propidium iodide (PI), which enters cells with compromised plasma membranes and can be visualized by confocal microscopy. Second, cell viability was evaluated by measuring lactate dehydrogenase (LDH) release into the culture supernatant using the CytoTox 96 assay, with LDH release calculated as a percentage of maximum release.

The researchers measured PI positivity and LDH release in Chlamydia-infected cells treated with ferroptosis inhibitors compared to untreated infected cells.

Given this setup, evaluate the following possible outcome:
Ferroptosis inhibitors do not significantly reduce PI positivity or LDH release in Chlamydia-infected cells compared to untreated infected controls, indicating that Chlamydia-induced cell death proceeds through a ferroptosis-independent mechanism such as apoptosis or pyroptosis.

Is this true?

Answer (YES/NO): NO